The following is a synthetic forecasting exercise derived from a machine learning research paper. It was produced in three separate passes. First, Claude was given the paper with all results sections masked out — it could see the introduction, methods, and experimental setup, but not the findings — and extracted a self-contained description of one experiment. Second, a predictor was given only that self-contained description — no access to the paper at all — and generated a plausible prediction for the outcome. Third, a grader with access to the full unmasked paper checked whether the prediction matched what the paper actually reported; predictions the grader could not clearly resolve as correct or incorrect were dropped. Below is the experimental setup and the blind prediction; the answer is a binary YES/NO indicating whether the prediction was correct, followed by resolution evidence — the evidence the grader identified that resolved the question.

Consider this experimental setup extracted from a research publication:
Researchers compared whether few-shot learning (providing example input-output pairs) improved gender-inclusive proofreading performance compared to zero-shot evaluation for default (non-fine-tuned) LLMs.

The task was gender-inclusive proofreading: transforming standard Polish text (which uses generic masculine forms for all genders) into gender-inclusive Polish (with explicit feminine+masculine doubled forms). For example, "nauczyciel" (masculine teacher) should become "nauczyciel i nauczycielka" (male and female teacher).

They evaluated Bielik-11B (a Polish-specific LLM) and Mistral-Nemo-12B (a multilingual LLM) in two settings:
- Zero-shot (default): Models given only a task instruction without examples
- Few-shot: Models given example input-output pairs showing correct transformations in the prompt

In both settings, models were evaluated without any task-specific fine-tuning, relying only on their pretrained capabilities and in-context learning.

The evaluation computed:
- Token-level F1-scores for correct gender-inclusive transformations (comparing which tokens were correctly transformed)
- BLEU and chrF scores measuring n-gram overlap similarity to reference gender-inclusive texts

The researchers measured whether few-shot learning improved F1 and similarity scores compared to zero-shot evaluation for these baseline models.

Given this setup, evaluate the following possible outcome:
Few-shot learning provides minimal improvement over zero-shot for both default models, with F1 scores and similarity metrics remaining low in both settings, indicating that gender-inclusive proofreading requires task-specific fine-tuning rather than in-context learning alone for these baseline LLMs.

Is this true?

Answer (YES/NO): YES